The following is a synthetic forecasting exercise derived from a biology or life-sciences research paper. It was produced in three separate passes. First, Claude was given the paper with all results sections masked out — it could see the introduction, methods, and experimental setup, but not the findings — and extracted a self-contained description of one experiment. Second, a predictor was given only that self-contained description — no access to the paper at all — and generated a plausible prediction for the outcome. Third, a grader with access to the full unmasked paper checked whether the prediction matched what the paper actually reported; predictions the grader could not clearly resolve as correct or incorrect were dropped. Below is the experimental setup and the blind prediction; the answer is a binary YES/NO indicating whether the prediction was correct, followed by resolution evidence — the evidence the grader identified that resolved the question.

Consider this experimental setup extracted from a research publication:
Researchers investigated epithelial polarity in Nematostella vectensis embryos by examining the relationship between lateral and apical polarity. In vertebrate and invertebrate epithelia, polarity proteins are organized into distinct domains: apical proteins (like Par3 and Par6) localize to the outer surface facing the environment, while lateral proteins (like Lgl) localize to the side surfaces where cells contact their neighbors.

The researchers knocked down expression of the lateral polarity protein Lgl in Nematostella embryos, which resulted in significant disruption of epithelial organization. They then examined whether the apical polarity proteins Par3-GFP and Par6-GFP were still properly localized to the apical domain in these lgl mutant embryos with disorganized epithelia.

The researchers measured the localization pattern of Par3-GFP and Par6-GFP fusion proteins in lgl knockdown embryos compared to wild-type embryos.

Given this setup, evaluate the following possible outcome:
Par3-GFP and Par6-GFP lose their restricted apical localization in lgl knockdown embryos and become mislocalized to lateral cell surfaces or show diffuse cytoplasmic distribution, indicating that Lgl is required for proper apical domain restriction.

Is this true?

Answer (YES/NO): NO